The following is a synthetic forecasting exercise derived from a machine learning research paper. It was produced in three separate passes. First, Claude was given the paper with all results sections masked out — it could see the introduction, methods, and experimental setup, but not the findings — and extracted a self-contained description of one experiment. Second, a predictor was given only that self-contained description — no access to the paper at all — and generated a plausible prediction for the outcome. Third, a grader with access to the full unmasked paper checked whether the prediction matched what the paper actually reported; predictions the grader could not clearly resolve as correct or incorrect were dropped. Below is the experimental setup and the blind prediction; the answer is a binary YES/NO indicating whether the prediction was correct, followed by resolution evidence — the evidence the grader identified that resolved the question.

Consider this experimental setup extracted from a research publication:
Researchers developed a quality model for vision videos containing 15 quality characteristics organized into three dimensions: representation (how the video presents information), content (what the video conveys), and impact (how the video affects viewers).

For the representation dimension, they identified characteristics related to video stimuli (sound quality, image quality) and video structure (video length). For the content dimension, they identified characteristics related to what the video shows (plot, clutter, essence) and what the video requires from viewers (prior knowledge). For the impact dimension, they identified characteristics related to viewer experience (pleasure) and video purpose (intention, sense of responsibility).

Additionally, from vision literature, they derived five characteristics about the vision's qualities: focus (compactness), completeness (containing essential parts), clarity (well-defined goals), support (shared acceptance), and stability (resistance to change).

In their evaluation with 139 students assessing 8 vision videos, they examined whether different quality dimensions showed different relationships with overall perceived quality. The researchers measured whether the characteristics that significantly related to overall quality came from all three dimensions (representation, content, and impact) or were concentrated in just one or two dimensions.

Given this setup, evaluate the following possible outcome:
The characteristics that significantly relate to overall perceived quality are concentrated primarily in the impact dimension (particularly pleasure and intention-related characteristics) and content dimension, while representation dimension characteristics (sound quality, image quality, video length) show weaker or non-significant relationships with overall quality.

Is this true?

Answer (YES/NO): NO